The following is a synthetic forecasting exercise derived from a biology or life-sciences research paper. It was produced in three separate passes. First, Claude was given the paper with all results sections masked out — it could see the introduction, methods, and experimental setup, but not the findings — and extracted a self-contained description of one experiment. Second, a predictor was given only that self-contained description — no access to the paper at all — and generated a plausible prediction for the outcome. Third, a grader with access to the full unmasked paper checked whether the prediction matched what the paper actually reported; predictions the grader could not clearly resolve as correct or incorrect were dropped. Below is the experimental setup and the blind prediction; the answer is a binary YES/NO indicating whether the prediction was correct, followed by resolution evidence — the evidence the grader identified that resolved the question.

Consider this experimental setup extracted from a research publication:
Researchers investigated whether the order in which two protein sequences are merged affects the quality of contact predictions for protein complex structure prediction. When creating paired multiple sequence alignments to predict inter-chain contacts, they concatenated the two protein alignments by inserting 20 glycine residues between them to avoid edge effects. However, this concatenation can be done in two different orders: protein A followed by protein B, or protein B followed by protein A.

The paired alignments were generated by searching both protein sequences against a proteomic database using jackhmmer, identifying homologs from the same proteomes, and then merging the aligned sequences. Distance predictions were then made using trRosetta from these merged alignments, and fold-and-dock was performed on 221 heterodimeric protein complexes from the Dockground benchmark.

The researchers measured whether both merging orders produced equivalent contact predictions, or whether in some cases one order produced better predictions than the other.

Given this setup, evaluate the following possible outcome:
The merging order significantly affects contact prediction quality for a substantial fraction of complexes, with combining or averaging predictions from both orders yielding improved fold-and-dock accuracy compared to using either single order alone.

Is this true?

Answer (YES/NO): NO